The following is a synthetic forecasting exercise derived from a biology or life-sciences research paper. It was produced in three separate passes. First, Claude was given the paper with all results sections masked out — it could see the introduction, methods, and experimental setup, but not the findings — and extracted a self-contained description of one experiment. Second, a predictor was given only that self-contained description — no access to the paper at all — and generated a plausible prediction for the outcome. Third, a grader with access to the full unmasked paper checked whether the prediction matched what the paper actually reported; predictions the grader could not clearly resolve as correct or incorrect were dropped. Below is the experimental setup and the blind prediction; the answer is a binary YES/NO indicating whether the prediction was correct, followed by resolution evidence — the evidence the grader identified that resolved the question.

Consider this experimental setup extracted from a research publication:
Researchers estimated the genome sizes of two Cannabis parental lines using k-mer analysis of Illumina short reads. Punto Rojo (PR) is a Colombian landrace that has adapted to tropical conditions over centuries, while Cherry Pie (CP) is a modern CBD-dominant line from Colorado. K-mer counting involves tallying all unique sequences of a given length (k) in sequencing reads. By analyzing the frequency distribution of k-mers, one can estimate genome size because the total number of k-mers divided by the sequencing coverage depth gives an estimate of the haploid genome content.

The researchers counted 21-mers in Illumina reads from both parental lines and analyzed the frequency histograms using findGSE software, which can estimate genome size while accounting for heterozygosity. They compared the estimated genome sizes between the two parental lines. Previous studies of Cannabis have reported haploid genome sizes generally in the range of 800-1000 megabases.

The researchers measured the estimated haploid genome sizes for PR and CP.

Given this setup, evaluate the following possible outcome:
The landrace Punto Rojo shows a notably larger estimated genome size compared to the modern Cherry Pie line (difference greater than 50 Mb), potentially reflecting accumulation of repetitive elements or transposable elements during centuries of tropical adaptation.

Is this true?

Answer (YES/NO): NO